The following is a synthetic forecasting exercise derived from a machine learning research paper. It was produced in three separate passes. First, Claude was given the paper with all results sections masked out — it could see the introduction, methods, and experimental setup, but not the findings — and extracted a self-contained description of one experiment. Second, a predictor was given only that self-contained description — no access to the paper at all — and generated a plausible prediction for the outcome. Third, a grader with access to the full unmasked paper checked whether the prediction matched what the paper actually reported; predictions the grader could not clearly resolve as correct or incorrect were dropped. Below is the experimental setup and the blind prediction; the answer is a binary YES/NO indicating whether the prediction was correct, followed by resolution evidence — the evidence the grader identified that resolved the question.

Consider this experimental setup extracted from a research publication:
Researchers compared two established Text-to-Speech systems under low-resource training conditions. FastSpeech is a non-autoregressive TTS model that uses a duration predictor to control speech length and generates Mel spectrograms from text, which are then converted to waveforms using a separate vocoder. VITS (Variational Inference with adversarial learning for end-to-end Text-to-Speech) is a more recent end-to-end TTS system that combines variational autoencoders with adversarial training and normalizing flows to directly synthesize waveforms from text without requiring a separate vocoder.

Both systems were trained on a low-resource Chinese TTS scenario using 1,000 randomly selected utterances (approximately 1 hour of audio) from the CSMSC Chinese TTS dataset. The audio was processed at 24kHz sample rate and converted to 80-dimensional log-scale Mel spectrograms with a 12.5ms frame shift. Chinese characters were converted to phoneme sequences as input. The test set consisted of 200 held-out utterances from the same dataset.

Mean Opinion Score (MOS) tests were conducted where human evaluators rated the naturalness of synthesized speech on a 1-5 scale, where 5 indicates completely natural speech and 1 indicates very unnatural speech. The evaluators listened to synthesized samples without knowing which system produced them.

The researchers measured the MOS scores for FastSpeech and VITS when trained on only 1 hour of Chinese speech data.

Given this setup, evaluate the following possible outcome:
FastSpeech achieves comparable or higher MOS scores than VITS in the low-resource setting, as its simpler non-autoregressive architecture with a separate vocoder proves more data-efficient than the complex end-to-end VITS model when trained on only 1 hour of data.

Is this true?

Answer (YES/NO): YES